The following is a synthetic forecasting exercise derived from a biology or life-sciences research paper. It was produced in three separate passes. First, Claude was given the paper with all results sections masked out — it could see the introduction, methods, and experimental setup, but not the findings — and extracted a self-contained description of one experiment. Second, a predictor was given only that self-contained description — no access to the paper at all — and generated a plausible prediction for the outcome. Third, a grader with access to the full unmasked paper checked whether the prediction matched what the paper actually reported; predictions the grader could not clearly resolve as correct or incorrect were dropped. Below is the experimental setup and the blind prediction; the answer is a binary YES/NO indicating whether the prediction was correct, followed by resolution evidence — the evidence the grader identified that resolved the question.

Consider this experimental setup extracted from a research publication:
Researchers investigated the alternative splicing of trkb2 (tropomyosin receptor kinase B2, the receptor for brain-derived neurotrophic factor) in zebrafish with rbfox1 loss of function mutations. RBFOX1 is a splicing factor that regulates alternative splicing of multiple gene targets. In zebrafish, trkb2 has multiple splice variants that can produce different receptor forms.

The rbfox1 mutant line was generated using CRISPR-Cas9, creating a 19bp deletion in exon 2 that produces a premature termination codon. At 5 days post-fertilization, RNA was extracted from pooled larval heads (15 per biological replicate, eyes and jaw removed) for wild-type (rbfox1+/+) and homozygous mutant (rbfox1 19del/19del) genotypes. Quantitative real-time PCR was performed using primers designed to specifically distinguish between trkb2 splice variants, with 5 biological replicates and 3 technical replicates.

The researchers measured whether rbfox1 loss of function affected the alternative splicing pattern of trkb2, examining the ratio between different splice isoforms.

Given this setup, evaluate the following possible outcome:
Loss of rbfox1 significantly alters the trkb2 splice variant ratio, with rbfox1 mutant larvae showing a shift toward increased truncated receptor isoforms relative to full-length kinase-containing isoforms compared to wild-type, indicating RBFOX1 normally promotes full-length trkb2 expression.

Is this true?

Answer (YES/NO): NO